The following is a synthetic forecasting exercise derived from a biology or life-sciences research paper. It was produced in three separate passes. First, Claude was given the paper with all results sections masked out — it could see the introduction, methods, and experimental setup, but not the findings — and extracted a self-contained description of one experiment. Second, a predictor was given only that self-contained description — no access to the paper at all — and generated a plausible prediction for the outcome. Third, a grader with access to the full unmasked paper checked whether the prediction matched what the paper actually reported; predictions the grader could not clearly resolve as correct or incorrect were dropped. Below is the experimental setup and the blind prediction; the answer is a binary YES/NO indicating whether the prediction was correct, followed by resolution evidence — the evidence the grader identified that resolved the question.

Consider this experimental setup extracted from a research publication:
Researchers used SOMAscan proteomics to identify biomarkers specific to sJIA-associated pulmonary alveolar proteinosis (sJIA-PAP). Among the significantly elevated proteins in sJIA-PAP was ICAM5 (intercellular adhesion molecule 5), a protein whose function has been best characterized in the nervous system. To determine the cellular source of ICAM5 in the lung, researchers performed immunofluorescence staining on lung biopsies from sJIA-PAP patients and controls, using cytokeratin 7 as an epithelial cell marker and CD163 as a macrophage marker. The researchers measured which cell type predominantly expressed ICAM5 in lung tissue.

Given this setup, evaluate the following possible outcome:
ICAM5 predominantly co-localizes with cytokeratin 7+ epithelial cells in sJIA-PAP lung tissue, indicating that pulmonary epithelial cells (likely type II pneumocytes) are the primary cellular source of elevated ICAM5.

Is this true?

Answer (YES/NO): NO